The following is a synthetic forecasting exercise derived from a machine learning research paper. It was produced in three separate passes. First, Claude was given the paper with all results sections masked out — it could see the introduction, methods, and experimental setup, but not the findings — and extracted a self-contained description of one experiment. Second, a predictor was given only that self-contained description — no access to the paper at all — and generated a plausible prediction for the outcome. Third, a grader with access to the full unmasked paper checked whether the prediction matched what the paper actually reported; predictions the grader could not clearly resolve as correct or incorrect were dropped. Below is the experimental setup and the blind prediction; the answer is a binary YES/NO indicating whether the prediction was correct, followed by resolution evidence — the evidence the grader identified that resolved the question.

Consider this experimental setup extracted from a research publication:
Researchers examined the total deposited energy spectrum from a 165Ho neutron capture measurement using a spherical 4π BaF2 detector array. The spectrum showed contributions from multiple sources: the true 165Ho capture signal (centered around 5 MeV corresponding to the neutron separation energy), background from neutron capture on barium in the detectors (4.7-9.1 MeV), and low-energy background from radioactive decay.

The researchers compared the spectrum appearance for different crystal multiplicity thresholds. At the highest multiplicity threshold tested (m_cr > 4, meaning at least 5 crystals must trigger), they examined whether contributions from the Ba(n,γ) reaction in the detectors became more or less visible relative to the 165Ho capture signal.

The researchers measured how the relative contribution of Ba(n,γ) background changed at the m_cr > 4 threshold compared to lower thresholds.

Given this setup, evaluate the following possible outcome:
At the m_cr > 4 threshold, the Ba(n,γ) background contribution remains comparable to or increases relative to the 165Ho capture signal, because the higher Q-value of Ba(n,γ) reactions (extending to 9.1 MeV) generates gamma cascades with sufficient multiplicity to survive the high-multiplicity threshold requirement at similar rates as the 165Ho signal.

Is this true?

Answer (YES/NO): YES